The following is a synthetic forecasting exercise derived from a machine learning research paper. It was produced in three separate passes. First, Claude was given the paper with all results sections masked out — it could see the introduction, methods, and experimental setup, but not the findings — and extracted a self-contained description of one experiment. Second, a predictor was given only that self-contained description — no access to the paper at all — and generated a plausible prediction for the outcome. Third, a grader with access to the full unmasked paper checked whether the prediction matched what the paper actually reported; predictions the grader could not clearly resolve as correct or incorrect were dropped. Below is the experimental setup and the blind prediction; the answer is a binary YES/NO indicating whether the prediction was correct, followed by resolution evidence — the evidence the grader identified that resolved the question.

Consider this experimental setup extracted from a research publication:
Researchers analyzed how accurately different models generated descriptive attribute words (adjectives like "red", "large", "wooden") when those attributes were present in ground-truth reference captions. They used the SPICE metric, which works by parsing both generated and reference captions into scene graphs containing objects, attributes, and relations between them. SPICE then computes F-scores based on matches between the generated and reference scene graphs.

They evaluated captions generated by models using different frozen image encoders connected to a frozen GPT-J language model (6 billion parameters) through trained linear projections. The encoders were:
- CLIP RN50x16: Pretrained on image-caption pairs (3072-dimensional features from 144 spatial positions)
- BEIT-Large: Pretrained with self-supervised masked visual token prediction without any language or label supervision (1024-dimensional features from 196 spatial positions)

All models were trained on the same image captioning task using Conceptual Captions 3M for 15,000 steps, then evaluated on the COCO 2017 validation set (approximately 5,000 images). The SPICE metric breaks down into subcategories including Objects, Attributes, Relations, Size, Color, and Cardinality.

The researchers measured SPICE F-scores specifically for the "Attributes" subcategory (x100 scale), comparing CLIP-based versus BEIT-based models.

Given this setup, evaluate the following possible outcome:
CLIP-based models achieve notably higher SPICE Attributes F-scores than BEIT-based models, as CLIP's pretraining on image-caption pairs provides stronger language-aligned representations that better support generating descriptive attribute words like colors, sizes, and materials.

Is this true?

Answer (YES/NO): YES